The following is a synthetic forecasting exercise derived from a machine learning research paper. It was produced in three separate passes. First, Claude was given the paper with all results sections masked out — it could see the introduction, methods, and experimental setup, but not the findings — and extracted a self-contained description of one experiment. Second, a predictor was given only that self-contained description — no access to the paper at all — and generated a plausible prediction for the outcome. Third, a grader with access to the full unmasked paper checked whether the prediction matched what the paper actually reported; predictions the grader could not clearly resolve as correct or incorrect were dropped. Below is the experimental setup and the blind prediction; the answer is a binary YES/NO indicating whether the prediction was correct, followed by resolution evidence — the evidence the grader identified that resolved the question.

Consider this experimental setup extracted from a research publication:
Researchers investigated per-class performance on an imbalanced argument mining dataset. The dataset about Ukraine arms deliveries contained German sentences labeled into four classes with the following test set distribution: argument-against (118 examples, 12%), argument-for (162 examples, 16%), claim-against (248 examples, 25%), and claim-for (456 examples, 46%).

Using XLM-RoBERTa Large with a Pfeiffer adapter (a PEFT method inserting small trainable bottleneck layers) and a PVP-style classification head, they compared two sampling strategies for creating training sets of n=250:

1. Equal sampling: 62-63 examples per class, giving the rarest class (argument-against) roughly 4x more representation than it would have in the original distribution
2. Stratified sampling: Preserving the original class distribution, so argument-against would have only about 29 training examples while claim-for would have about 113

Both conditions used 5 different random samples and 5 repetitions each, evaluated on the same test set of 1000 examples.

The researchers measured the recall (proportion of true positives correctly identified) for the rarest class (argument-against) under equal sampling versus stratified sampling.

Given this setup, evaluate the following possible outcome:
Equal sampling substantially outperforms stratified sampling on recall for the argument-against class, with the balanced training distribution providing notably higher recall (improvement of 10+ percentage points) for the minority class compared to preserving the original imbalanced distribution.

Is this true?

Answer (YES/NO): YES